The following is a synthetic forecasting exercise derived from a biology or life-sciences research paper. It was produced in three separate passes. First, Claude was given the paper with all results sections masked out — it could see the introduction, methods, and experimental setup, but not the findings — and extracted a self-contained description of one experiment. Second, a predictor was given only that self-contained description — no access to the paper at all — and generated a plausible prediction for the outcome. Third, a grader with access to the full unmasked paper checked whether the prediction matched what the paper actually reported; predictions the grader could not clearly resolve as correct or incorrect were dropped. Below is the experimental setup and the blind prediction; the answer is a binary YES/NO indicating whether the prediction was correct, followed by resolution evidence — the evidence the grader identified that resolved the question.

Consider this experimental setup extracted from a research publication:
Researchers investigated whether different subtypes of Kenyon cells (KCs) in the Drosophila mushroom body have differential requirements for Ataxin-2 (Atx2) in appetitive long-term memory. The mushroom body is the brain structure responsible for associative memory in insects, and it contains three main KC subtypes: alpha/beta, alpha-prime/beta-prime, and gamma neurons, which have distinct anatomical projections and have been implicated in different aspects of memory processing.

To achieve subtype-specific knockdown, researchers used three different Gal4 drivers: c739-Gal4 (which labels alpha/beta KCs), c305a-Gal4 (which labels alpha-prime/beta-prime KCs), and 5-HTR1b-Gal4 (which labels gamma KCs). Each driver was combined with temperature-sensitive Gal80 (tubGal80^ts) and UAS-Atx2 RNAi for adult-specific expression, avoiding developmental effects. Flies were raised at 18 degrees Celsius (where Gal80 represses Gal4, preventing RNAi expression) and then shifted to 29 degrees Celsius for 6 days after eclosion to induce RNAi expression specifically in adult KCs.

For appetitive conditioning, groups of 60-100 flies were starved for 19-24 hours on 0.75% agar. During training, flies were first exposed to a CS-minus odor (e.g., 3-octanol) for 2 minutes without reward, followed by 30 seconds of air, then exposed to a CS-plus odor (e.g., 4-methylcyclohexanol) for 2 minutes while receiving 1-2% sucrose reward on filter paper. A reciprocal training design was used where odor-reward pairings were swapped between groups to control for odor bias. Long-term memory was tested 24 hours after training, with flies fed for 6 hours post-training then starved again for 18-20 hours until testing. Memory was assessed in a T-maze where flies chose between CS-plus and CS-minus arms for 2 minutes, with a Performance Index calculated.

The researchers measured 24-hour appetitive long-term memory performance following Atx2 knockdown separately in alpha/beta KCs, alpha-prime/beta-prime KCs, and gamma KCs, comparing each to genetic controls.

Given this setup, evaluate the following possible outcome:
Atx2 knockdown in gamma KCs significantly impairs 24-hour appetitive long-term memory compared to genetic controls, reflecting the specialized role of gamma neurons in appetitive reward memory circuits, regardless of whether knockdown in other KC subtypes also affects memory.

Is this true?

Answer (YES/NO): NO